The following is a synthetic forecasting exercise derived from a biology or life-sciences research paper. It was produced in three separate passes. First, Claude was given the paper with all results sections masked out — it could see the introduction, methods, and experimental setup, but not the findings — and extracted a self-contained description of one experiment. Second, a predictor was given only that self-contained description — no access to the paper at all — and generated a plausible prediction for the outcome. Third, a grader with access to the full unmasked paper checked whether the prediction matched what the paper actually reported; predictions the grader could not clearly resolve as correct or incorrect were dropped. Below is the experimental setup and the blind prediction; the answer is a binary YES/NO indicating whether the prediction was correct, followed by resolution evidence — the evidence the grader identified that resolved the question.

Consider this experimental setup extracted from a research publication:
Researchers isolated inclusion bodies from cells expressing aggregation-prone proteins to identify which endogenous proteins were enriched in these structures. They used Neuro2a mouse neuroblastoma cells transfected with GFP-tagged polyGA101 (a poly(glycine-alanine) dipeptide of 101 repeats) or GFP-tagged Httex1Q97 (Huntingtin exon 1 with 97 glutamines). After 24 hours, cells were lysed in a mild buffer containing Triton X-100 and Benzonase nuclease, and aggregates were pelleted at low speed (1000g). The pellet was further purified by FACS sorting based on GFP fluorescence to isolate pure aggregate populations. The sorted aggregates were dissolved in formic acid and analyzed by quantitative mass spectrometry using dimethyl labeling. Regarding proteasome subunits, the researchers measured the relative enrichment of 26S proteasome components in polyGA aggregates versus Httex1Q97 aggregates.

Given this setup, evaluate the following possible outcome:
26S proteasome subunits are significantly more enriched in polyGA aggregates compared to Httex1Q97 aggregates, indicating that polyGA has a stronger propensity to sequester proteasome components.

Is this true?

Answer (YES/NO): YES